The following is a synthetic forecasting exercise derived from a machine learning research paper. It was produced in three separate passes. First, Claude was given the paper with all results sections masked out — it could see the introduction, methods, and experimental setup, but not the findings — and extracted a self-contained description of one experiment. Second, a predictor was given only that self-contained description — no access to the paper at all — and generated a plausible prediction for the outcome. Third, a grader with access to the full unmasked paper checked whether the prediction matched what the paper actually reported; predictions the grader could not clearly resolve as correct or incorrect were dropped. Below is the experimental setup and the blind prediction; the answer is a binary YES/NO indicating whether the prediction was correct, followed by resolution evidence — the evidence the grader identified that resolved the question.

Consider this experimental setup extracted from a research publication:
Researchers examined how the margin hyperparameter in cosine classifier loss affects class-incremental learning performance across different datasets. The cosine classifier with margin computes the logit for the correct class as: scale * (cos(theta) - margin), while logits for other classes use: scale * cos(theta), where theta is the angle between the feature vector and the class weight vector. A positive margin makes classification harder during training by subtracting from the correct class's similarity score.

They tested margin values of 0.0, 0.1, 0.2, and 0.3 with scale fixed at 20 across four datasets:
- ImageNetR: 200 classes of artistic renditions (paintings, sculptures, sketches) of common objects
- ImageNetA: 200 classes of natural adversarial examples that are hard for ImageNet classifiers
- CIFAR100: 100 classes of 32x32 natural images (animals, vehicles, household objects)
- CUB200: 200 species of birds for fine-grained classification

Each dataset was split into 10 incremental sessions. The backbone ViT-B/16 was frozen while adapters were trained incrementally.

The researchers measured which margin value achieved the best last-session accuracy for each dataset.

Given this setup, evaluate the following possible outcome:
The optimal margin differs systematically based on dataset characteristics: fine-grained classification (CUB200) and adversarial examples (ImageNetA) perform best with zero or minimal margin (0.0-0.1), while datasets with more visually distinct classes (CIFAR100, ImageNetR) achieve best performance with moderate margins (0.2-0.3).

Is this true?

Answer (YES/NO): NO